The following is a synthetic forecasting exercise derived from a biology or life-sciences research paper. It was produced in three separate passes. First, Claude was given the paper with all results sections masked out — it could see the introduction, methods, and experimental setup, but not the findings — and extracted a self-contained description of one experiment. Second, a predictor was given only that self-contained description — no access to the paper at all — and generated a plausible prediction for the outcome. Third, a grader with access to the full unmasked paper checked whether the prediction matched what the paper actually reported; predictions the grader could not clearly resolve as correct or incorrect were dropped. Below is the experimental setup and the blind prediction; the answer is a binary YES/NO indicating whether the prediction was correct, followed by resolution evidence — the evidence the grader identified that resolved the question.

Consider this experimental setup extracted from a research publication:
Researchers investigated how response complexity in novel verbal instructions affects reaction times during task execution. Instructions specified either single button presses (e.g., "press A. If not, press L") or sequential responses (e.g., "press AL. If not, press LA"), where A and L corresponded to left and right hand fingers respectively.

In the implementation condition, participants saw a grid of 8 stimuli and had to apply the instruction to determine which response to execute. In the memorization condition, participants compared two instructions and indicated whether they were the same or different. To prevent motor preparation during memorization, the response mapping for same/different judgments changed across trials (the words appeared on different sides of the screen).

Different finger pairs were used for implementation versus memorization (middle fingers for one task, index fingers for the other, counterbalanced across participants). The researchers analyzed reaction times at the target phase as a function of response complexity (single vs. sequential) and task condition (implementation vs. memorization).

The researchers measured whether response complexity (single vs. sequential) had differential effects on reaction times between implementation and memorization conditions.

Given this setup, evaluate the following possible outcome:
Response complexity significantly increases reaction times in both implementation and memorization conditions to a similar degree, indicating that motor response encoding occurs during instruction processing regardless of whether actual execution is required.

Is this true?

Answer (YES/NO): NO